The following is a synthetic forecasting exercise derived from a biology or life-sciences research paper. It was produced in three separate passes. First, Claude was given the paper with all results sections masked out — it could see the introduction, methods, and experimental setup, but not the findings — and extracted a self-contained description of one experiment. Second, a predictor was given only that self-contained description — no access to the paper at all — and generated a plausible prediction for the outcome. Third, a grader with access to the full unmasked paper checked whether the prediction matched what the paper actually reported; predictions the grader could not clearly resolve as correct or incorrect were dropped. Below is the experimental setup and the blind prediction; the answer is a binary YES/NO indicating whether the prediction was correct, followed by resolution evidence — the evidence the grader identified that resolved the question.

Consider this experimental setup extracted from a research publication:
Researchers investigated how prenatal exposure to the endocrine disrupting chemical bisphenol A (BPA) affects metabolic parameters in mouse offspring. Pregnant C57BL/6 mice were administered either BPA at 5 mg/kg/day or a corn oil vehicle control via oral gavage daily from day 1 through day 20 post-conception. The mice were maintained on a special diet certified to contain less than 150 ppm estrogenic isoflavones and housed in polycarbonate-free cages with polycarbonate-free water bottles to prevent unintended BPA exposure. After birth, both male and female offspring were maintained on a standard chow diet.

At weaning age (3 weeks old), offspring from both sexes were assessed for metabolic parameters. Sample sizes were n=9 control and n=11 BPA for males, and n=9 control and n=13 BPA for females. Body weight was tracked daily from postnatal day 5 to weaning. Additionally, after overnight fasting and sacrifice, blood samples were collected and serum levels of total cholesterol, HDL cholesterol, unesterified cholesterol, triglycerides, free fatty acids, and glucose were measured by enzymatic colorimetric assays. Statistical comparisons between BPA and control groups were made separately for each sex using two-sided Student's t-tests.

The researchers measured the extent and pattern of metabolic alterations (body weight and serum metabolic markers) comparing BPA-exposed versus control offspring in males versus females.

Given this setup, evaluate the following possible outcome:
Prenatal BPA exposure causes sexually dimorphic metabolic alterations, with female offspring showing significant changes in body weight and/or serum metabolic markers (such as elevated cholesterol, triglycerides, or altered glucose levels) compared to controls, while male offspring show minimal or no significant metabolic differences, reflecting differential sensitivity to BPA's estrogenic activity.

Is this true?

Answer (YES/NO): NO